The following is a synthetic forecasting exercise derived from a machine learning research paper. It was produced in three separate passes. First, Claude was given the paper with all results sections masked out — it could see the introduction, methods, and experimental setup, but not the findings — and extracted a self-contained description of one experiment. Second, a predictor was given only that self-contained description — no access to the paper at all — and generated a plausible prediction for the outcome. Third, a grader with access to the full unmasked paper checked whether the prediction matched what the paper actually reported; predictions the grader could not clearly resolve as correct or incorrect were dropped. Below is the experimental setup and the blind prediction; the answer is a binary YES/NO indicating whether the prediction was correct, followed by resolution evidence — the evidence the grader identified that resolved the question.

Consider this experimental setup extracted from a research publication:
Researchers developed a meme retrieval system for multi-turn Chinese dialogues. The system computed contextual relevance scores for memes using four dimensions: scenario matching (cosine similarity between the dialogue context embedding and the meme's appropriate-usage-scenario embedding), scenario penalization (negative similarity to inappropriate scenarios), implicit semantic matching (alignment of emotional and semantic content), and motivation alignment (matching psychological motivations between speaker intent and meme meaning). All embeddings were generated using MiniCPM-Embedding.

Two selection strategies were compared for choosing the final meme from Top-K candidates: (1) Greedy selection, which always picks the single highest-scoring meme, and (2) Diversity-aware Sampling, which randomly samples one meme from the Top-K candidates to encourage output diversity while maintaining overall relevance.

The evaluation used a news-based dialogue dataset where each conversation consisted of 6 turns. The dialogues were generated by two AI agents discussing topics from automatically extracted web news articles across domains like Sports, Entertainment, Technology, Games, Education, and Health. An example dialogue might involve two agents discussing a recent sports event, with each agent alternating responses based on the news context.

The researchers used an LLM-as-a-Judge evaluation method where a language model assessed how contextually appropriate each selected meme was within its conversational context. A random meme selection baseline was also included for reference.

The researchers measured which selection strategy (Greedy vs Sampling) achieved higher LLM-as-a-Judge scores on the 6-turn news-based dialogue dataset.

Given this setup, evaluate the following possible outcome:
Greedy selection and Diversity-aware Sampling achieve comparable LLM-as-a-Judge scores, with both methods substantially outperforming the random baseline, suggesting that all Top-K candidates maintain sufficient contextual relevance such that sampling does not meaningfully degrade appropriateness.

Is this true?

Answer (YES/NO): YES